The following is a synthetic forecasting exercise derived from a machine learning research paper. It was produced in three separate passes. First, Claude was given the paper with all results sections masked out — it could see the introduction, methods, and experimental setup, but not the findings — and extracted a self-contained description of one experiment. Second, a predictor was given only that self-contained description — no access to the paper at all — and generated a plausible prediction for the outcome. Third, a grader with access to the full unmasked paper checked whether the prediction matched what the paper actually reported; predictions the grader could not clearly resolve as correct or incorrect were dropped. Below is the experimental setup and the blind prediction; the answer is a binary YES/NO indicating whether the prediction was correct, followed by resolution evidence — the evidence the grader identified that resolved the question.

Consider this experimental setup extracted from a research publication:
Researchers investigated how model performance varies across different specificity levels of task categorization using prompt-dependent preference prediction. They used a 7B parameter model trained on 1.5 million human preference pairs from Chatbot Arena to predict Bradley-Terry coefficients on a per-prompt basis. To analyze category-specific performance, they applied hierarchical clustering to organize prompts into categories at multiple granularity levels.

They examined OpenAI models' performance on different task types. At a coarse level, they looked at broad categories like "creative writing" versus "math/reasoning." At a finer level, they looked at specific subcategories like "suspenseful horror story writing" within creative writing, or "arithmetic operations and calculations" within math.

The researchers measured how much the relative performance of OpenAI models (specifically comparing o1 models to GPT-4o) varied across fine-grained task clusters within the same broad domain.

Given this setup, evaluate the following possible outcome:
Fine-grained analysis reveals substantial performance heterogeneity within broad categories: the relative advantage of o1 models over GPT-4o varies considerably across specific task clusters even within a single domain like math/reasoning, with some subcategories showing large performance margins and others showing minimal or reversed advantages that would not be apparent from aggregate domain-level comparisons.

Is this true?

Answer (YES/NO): NO